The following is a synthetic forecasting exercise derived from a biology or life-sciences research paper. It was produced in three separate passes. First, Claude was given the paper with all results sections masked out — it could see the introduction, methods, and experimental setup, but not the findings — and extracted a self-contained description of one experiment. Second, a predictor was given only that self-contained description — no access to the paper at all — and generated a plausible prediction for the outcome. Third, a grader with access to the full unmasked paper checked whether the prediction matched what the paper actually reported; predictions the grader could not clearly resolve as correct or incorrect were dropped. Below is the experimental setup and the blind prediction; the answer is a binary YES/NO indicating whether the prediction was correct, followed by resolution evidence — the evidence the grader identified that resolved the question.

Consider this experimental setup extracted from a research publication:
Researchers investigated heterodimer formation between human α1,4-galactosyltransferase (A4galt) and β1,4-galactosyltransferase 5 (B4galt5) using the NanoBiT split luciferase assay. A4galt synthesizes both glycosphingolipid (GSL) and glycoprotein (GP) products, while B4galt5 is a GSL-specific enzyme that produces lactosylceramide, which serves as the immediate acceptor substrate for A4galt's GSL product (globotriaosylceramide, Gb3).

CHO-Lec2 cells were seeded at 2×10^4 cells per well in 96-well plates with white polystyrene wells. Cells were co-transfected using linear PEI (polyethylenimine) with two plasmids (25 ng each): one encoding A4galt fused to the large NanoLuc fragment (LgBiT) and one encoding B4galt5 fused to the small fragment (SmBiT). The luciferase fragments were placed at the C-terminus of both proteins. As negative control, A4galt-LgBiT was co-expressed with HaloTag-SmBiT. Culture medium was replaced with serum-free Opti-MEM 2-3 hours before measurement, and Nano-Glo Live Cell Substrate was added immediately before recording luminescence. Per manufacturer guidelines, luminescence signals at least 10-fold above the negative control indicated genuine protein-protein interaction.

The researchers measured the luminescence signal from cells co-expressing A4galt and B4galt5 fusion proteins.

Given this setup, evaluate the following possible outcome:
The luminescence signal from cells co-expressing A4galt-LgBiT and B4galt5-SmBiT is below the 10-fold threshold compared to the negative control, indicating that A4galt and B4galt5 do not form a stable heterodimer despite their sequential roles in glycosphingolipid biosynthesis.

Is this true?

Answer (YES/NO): NO